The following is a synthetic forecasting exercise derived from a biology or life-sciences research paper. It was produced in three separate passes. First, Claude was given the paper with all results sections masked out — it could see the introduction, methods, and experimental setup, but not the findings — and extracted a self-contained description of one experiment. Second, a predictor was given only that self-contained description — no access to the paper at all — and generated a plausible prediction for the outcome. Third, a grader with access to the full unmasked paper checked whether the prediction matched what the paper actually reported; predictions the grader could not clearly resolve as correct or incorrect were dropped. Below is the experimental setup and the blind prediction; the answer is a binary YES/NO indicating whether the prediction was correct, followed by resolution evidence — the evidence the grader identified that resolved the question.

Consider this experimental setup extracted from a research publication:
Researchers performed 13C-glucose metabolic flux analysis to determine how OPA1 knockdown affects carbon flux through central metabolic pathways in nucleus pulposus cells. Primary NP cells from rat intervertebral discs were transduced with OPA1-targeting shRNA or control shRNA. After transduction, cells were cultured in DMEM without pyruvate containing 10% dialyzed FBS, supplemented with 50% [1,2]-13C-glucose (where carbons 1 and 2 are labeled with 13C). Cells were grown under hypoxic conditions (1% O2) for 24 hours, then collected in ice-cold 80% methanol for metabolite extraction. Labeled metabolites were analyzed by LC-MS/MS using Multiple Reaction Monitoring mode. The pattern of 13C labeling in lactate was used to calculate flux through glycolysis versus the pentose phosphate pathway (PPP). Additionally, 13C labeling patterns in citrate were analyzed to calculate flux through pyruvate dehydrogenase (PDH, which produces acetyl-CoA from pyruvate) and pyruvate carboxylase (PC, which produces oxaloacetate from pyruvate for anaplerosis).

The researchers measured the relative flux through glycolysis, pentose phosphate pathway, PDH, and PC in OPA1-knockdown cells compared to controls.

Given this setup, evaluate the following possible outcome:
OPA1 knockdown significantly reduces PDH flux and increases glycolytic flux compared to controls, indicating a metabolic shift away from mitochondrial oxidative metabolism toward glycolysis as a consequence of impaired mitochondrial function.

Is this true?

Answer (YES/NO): NO